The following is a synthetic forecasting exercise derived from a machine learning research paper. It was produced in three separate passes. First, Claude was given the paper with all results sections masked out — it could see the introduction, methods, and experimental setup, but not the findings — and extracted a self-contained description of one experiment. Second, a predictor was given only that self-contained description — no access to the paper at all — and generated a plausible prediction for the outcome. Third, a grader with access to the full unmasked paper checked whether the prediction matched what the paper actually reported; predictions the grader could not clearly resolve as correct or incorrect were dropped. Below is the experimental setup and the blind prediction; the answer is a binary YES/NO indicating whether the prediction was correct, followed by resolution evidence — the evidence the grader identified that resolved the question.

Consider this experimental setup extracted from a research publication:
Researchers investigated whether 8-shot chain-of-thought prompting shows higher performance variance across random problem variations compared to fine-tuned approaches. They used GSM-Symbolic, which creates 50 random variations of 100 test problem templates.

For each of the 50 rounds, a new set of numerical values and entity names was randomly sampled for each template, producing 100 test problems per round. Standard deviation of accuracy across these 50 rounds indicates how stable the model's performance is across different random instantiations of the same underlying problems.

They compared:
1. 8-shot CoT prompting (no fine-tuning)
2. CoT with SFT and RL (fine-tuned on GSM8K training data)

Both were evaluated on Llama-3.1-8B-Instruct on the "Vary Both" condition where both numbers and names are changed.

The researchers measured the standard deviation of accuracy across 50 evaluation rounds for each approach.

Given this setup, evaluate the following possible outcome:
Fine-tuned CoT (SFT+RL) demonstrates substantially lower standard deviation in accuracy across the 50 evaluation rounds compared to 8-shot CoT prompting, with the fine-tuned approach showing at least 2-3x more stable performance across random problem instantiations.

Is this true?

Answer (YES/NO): NO